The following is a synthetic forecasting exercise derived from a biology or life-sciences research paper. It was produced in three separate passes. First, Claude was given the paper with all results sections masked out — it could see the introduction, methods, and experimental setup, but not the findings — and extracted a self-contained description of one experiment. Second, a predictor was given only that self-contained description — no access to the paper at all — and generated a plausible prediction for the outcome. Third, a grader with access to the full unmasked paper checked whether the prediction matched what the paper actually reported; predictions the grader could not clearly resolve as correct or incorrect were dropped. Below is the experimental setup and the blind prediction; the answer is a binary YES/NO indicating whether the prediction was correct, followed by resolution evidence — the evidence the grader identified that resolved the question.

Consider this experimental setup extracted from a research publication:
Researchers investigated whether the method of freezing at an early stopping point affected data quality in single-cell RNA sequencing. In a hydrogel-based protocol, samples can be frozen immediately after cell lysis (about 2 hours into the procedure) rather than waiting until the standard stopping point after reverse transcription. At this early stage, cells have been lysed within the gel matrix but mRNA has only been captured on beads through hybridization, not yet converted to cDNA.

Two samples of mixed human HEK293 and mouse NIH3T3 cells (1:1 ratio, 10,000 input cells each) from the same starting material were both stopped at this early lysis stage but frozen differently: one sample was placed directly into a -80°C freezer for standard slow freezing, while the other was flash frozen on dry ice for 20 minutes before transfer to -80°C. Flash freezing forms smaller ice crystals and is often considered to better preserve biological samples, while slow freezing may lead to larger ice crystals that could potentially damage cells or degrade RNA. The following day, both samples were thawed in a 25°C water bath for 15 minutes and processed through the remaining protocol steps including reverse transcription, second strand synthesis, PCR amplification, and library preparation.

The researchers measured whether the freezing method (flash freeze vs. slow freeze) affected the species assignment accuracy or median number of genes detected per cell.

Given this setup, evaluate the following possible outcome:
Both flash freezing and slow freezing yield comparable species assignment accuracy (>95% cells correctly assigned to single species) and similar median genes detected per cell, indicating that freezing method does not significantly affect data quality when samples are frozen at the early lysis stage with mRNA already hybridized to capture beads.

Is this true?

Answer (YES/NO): YES